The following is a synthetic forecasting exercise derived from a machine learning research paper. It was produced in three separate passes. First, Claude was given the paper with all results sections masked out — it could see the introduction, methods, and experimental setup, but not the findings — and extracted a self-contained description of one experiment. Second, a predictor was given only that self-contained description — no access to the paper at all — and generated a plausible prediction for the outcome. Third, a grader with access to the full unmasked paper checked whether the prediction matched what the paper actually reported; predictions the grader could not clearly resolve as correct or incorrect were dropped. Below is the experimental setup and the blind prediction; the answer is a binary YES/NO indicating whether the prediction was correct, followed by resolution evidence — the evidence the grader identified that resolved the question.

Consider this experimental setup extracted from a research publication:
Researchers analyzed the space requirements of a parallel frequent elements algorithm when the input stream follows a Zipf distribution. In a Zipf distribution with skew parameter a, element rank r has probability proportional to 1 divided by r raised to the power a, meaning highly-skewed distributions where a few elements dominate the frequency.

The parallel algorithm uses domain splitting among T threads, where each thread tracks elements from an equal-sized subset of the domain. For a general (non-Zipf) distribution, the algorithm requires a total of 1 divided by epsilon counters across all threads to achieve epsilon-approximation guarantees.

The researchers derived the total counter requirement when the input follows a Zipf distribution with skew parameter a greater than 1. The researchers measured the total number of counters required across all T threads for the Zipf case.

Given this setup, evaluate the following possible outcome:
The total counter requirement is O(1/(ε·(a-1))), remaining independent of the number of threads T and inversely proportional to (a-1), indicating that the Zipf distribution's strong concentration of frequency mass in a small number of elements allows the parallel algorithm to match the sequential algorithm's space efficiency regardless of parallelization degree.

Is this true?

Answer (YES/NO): NO